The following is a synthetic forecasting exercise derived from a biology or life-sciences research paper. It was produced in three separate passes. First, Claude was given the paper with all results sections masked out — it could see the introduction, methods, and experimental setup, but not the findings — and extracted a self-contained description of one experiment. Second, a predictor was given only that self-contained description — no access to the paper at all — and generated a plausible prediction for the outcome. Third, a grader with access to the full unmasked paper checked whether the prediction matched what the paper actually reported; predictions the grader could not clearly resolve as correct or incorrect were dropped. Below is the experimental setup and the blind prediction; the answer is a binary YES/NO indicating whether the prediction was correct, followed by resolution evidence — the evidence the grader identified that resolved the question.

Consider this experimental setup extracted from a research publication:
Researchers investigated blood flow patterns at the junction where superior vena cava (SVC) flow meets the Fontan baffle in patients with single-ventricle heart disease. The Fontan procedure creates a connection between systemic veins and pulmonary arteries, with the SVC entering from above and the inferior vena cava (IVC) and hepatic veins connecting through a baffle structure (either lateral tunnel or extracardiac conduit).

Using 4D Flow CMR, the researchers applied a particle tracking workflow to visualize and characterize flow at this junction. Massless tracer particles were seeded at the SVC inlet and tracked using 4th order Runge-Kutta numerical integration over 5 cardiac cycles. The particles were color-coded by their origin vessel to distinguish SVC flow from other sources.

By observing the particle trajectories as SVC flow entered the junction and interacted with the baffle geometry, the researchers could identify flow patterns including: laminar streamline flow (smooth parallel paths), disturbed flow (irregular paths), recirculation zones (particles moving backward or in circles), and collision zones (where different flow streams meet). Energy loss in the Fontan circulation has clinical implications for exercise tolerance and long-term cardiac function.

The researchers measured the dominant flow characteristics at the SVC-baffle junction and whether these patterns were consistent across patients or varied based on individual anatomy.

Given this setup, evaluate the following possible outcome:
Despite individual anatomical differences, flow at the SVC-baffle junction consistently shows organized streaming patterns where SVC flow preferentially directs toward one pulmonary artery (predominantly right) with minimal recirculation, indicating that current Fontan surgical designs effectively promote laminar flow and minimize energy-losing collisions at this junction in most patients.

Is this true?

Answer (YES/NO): NO